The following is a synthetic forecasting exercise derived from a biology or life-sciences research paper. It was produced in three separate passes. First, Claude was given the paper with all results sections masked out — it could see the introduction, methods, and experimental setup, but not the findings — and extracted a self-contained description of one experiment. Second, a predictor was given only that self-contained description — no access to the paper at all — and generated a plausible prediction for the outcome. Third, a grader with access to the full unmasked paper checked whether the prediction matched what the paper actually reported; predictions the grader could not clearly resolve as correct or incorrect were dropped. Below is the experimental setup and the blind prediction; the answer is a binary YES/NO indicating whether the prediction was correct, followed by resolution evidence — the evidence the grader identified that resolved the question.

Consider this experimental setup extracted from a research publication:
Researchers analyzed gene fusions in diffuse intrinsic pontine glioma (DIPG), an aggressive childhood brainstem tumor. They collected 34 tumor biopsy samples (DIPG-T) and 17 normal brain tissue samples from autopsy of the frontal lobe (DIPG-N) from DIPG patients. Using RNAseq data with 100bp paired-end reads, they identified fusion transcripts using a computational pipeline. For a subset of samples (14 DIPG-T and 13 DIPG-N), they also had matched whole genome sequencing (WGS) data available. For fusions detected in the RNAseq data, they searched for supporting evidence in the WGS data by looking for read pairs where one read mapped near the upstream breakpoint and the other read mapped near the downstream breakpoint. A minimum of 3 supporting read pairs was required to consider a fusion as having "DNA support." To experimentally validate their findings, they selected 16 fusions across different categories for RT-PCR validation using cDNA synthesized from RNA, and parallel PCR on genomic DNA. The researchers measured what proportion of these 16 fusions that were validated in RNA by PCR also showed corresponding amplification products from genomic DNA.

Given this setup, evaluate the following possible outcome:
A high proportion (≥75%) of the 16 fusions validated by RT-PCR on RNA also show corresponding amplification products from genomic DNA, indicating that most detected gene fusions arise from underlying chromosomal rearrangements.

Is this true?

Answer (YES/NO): NO